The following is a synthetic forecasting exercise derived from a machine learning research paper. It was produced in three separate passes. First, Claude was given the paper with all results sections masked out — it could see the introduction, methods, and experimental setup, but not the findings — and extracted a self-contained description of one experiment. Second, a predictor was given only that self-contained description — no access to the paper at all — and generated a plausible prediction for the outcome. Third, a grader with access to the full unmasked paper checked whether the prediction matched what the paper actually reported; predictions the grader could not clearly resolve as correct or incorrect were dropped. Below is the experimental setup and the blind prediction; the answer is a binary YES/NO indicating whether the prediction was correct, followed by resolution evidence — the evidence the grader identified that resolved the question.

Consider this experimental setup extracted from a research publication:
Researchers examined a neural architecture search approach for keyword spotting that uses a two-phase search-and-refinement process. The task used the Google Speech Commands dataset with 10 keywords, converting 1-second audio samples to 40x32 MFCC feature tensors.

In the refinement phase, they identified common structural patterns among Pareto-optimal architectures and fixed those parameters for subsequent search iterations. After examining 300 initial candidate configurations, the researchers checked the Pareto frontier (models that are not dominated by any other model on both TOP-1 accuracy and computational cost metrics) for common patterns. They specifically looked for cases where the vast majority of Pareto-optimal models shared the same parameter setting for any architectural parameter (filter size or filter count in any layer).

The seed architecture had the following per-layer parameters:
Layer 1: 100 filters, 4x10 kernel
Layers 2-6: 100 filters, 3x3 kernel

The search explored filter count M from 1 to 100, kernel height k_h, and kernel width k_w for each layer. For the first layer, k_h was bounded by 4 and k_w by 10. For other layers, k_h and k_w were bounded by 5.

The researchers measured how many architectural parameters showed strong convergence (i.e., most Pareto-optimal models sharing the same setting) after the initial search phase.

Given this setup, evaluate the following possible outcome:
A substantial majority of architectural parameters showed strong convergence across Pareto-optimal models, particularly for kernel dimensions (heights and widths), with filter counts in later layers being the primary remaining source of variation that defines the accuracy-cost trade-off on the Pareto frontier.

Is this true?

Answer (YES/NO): NO